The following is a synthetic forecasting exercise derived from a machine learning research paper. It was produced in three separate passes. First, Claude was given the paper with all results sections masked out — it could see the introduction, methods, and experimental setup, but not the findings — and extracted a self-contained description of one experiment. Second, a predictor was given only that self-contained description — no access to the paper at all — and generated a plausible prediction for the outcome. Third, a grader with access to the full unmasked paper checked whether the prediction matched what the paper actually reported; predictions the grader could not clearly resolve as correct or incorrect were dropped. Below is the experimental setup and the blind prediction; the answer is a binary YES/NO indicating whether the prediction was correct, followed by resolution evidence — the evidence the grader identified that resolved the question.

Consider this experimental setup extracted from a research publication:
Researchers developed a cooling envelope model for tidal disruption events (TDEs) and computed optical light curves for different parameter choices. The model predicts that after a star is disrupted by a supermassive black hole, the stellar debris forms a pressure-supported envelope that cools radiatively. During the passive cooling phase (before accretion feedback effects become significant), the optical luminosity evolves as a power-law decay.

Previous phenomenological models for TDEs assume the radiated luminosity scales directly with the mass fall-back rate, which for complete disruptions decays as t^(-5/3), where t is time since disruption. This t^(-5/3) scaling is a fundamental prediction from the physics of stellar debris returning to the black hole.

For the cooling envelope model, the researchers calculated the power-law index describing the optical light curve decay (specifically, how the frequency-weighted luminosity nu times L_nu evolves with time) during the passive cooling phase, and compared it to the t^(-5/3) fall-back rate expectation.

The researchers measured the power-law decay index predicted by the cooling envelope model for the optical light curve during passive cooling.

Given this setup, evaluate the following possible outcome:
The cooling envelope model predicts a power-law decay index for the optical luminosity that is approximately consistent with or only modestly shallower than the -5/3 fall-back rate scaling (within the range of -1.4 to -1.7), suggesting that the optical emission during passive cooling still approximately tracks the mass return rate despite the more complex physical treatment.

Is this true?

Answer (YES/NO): YES